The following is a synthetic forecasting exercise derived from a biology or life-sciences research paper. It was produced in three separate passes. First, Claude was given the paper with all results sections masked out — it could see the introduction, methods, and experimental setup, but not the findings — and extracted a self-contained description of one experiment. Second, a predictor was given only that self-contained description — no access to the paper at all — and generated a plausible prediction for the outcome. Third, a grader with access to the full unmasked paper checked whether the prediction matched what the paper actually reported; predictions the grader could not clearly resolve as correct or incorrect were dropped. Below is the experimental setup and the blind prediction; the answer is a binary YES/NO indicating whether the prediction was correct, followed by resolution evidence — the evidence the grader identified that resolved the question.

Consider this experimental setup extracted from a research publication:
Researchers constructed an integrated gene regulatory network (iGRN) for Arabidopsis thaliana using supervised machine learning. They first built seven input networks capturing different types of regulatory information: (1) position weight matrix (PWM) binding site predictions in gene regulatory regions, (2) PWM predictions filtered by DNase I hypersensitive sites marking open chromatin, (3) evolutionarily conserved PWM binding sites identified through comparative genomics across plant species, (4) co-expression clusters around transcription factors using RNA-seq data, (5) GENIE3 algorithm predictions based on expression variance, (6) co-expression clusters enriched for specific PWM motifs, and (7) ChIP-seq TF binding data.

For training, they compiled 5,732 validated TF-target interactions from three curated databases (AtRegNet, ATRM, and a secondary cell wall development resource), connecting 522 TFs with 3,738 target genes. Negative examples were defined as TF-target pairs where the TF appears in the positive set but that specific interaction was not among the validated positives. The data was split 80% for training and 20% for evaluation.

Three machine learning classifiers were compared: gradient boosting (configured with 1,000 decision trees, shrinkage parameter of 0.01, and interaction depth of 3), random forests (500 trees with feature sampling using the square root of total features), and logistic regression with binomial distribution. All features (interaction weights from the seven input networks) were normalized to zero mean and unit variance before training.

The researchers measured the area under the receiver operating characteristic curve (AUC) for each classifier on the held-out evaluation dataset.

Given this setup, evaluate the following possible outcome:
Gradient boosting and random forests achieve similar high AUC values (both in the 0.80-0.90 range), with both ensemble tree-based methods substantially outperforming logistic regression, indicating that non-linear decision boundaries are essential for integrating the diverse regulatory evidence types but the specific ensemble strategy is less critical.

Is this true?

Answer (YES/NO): NO